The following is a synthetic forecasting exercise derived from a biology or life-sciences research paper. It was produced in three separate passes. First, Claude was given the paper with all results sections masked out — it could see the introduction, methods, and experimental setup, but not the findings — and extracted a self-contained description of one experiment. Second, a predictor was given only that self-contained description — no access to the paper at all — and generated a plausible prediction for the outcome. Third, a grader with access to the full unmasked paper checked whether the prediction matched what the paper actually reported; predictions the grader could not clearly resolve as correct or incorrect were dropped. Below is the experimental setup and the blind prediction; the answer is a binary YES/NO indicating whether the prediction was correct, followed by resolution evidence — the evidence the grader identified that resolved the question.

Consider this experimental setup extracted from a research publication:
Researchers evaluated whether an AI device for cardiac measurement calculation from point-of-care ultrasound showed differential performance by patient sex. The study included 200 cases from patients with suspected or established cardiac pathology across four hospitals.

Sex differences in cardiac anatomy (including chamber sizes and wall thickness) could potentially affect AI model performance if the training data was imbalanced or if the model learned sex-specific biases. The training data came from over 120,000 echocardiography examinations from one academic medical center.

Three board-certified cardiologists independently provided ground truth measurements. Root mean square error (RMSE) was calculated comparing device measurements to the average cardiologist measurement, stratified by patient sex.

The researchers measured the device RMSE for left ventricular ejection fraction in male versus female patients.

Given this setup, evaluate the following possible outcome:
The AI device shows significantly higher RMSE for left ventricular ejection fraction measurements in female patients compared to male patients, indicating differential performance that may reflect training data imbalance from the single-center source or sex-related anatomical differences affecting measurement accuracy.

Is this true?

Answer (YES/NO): NO